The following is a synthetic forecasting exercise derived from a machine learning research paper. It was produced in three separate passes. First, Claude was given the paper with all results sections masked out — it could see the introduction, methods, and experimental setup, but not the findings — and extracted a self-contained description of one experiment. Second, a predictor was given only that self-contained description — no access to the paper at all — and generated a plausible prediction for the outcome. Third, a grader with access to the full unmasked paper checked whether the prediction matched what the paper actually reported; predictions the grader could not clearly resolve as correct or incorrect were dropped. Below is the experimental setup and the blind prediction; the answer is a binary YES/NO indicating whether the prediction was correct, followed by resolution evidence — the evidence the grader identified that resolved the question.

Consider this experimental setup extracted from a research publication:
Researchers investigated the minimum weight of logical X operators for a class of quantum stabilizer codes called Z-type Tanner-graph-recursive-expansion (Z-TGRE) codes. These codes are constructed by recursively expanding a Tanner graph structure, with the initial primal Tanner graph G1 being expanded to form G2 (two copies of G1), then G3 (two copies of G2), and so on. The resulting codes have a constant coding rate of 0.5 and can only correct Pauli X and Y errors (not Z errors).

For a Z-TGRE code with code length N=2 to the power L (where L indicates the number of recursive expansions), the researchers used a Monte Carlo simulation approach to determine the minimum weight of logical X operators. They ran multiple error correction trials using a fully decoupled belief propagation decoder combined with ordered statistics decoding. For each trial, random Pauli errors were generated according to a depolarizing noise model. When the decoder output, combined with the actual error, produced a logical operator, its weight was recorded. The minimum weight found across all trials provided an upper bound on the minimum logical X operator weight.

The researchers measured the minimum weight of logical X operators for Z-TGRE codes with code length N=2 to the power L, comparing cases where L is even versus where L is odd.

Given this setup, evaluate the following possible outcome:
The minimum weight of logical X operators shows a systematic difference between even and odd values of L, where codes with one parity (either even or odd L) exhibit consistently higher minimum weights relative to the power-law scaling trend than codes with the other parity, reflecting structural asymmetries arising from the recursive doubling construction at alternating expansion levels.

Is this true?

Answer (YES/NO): NO